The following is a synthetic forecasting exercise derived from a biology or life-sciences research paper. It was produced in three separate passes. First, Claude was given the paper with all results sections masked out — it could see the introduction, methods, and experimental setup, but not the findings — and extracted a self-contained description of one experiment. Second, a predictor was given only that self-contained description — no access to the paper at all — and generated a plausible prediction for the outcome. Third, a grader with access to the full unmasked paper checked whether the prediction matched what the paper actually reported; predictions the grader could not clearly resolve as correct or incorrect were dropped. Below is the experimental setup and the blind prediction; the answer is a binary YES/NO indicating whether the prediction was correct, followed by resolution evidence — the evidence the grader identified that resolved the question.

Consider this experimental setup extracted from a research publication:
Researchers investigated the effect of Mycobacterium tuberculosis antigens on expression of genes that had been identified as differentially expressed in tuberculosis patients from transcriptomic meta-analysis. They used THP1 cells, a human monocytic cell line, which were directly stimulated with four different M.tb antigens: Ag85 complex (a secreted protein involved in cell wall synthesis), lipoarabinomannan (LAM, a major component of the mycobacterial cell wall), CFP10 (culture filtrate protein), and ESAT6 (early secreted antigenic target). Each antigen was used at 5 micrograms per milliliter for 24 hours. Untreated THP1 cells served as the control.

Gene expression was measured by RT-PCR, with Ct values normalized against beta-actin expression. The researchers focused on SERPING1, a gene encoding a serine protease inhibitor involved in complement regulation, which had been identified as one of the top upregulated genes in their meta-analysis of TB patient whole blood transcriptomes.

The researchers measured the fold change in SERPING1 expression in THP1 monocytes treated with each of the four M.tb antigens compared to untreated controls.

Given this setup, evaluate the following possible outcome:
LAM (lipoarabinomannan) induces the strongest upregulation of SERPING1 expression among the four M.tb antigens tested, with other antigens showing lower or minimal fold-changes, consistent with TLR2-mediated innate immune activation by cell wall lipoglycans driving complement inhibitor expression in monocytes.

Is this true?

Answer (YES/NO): NO